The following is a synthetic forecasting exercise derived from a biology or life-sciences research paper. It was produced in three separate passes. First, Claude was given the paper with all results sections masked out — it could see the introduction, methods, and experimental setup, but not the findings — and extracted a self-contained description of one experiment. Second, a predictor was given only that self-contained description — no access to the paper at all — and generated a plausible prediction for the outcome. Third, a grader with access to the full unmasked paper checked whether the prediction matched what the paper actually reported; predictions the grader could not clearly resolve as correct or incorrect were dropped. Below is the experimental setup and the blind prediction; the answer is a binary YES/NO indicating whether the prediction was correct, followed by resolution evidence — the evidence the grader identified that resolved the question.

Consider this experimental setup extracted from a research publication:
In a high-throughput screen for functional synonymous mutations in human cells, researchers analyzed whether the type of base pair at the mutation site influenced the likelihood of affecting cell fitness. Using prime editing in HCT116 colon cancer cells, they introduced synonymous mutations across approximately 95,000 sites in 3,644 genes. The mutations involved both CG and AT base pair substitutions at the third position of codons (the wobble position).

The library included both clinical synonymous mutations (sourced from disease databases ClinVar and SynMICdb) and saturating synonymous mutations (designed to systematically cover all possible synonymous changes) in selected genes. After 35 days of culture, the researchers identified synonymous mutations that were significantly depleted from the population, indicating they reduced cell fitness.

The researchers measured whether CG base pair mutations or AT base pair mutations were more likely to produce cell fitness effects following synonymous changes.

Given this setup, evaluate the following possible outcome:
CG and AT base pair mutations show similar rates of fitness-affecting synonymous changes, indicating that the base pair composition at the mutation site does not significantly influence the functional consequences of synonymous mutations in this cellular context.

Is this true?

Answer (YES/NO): NO